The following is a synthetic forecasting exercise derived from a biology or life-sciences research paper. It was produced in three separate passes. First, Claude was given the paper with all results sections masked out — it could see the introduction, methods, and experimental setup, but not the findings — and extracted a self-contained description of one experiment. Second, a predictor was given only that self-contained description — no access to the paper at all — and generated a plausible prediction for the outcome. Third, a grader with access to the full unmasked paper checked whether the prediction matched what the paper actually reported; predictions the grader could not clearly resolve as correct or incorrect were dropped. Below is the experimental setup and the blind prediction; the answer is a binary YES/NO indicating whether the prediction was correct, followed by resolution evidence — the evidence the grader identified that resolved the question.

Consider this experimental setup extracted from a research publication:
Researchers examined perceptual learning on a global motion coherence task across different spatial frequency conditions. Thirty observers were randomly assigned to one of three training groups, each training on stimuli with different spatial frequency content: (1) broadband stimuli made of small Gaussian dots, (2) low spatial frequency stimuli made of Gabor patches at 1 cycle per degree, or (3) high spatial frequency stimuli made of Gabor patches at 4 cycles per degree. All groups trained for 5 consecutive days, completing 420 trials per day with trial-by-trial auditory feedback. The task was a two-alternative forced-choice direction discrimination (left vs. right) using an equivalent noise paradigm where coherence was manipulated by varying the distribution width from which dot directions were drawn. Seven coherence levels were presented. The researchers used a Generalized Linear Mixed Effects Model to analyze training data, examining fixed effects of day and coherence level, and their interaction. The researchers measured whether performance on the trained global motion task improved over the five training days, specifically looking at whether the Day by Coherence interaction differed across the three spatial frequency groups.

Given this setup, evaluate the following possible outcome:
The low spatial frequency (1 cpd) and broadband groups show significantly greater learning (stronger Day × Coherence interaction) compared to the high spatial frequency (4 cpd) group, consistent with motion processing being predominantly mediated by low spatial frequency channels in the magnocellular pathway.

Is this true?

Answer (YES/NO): YES